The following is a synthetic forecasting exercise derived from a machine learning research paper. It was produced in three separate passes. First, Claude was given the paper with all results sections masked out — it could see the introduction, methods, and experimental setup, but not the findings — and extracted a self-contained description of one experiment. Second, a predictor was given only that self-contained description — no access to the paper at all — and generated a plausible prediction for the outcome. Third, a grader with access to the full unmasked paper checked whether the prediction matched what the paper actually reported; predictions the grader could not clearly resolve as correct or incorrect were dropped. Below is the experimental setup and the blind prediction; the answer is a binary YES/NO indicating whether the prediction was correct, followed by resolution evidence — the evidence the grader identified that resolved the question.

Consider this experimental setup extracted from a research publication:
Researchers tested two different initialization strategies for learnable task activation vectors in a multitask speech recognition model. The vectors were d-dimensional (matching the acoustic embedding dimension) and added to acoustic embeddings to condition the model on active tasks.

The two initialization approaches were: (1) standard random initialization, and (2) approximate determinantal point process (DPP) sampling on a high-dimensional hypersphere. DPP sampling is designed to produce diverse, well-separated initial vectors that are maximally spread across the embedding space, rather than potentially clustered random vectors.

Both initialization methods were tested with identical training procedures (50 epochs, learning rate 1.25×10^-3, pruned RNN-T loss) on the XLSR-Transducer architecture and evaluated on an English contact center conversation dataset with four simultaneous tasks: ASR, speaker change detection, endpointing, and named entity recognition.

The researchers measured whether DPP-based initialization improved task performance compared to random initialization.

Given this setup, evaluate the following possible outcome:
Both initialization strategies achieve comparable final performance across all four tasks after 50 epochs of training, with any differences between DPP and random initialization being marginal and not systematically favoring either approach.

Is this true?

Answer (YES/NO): YES